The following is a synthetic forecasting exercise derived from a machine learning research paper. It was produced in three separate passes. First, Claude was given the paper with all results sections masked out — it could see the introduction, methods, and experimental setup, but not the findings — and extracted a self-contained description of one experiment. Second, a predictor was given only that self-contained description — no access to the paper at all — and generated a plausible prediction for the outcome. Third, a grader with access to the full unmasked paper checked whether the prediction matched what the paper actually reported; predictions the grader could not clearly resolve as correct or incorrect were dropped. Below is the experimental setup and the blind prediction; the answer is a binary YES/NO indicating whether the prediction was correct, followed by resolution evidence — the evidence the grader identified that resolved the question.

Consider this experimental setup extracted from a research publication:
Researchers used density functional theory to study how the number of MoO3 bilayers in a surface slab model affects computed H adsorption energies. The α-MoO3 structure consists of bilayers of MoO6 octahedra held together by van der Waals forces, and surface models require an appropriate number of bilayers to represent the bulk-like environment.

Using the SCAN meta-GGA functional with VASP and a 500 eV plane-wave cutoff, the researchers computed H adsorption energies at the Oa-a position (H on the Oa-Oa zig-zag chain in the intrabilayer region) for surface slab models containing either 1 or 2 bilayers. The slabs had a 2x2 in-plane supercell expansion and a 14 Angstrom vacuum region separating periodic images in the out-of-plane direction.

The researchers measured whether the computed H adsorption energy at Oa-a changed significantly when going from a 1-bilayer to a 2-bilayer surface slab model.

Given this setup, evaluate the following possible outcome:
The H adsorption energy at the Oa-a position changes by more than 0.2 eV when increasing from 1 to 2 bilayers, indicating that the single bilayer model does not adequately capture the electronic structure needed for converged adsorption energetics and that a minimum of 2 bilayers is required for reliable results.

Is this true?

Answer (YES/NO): NO